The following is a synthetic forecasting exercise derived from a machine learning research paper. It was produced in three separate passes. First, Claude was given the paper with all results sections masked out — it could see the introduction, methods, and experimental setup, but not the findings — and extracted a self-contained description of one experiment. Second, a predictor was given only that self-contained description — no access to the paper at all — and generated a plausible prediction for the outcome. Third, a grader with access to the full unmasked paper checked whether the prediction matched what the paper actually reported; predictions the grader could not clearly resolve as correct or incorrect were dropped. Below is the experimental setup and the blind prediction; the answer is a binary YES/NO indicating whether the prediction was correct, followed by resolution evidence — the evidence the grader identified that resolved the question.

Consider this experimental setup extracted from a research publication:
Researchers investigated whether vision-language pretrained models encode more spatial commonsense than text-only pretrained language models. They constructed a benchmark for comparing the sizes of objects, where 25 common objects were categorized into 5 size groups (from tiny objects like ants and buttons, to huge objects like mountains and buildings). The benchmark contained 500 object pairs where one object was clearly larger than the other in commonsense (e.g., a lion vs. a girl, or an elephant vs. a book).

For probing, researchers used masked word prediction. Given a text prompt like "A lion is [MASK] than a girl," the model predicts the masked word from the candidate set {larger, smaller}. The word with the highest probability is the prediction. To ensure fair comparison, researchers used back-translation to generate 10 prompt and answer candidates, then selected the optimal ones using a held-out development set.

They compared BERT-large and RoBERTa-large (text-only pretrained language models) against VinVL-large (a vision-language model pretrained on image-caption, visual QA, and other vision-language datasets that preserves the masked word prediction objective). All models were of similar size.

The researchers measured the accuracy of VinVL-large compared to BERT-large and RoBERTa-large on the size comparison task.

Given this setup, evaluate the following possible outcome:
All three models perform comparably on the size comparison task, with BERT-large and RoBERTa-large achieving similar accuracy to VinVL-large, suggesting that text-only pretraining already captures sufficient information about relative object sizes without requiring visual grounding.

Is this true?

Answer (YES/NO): NO